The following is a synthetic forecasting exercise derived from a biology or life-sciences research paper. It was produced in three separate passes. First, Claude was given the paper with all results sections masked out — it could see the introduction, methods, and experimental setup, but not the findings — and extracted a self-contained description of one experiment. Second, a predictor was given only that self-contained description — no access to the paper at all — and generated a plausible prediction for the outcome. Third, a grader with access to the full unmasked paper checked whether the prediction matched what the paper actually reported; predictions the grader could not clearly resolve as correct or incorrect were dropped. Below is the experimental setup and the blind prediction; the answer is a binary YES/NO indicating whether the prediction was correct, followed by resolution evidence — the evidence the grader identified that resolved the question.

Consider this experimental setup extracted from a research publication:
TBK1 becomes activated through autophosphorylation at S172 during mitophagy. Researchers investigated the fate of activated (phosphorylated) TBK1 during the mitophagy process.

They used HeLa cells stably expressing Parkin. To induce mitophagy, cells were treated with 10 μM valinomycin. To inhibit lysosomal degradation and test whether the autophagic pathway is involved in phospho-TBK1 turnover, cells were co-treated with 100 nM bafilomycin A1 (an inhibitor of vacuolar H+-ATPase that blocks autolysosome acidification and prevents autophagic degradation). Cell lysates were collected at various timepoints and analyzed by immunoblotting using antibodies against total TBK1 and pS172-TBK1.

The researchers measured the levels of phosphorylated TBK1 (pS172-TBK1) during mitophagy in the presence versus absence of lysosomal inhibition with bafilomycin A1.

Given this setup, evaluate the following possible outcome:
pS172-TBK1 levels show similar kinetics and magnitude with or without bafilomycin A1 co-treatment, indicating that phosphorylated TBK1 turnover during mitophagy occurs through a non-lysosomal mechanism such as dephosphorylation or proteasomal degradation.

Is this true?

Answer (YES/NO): NO